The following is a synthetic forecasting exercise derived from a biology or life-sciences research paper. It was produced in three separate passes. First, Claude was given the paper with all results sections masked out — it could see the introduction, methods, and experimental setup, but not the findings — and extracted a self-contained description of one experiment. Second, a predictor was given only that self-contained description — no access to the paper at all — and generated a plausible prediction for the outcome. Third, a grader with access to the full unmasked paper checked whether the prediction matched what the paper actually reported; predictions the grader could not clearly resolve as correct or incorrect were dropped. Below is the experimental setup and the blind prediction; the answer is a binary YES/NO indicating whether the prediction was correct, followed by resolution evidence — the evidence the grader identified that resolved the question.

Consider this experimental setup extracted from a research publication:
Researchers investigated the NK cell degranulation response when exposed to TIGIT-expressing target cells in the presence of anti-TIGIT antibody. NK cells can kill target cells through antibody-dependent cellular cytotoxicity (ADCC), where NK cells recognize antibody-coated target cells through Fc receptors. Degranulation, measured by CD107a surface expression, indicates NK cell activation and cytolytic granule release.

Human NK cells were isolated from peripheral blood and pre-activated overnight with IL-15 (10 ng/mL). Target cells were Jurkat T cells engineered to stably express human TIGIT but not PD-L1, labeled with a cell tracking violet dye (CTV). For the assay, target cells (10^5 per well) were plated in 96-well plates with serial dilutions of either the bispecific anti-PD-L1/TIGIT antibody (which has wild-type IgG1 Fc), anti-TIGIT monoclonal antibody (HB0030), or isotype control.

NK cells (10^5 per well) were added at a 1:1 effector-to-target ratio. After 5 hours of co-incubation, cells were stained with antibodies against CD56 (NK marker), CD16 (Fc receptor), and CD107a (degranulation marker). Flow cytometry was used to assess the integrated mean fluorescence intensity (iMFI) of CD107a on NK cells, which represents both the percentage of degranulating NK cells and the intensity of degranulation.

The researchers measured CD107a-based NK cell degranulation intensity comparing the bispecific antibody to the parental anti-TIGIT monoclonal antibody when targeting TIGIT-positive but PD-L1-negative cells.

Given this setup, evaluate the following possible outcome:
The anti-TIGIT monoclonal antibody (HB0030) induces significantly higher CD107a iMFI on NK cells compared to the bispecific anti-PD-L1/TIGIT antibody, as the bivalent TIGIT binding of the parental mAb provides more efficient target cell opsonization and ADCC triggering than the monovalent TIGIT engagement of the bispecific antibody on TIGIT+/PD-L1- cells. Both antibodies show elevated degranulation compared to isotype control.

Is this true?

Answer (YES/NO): YES